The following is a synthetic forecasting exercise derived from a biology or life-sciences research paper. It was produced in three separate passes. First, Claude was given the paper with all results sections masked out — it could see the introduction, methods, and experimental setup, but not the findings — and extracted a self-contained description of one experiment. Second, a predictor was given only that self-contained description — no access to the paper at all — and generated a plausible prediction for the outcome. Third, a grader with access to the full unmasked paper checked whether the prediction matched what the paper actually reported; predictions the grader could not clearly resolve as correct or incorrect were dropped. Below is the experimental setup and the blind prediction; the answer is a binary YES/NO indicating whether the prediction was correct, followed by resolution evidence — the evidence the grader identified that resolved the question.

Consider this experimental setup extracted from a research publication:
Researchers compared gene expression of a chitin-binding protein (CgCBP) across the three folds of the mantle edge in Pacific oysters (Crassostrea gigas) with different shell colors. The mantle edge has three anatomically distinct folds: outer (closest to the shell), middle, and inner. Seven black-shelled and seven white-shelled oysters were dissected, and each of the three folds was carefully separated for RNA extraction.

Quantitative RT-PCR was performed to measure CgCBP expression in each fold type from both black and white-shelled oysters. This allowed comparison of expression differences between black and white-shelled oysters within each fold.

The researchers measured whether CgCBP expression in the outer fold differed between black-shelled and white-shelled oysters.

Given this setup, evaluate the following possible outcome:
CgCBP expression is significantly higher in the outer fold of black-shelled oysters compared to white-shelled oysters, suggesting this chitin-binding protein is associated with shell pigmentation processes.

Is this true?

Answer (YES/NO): YES